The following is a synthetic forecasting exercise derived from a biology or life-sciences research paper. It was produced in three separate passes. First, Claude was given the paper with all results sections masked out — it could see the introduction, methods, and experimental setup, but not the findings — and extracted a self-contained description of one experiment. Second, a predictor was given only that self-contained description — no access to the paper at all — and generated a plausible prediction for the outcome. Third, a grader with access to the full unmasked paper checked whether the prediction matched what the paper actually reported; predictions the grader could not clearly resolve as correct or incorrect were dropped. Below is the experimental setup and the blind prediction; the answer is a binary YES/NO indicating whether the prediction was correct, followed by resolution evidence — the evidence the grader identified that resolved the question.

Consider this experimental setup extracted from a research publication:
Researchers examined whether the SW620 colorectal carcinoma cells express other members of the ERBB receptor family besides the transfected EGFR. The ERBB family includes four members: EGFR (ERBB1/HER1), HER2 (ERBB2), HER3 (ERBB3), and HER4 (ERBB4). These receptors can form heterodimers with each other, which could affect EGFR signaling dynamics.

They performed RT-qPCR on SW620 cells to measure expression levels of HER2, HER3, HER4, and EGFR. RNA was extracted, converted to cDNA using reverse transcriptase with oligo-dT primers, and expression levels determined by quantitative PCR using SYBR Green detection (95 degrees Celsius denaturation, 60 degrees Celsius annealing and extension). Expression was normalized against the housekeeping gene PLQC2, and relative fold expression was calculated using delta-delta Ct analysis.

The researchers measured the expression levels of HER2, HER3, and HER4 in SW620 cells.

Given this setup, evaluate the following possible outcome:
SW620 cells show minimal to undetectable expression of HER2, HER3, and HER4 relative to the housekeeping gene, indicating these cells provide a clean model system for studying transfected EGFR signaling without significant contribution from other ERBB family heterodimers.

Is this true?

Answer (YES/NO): NO